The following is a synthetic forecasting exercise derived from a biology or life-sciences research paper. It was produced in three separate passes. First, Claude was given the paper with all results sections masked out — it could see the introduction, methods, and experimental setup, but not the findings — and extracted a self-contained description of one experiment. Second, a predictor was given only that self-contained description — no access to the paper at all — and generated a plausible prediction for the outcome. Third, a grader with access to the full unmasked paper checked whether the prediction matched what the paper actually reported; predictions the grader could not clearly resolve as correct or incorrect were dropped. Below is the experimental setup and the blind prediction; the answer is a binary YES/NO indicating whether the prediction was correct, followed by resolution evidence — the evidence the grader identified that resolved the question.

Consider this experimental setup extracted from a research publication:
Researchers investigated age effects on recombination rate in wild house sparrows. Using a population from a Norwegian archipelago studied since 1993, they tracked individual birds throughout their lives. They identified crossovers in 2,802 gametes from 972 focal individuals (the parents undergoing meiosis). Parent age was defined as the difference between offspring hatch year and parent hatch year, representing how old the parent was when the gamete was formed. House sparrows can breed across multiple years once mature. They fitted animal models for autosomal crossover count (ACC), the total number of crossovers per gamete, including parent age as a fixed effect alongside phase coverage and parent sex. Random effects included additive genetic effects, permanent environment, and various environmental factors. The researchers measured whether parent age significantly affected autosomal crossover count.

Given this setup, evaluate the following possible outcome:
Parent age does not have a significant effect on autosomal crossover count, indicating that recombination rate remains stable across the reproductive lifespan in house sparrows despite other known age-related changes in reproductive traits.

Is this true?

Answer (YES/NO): YES